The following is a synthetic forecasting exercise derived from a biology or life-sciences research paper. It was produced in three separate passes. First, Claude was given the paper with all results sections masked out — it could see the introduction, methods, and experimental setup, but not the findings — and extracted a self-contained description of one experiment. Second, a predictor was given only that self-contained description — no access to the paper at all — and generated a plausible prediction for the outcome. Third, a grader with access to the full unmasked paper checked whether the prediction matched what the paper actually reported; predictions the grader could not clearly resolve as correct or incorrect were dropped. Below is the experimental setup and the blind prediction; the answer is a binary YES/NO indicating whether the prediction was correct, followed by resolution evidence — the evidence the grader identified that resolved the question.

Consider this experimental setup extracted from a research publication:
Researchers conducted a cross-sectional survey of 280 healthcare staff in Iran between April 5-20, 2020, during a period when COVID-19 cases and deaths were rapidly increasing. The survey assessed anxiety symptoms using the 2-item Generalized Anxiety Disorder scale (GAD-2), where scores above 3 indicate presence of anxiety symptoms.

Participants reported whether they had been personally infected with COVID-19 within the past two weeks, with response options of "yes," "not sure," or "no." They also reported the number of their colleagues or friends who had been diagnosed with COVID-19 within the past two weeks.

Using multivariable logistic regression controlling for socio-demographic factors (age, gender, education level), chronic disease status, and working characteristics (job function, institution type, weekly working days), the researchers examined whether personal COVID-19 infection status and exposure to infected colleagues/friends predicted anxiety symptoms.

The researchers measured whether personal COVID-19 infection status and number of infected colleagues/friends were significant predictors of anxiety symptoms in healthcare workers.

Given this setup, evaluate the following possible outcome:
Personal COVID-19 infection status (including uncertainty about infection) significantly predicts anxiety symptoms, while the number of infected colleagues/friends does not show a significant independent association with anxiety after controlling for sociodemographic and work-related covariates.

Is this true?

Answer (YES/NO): NO